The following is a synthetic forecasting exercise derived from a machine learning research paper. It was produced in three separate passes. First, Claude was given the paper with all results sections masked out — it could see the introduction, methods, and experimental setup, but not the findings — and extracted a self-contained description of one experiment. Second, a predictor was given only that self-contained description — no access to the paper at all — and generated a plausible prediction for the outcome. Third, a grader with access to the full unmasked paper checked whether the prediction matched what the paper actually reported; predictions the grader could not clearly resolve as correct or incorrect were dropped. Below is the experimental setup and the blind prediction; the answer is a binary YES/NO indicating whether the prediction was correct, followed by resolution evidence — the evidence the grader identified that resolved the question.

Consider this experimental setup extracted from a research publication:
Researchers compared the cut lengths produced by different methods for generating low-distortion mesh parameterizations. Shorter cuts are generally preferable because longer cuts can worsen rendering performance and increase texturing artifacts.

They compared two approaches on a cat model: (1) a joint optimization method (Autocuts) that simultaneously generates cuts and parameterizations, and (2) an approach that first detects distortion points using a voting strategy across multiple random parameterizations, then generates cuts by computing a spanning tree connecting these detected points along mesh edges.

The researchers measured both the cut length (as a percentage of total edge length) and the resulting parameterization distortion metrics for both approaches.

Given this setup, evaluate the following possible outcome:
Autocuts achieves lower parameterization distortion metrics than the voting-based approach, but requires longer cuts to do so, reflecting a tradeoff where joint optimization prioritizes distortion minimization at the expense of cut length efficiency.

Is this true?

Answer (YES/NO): NO